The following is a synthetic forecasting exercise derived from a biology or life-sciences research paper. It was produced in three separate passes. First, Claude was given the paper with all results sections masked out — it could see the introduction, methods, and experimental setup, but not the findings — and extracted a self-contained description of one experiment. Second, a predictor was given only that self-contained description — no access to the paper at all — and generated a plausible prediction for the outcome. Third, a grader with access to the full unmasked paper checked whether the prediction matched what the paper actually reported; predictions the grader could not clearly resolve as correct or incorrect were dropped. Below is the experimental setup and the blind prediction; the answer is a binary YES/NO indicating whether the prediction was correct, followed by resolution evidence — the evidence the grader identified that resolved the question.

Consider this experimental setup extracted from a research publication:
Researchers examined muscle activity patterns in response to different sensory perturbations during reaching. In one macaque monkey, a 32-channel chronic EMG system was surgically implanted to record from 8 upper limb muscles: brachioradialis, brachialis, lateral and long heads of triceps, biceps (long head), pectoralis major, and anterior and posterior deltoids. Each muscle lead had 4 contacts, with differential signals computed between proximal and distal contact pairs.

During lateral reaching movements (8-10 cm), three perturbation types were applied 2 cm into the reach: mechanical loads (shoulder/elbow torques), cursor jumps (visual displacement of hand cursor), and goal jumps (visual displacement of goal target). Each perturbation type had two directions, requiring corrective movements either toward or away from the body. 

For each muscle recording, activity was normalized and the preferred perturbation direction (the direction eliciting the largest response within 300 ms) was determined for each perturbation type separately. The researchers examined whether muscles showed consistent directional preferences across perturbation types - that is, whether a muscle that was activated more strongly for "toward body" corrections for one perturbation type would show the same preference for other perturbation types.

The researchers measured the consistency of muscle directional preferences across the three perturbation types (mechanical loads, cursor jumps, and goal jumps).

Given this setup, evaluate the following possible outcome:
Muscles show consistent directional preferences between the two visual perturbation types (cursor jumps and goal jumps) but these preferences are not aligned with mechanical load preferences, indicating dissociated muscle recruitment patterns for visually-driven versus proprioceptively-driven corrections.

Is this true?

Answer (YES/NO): NO